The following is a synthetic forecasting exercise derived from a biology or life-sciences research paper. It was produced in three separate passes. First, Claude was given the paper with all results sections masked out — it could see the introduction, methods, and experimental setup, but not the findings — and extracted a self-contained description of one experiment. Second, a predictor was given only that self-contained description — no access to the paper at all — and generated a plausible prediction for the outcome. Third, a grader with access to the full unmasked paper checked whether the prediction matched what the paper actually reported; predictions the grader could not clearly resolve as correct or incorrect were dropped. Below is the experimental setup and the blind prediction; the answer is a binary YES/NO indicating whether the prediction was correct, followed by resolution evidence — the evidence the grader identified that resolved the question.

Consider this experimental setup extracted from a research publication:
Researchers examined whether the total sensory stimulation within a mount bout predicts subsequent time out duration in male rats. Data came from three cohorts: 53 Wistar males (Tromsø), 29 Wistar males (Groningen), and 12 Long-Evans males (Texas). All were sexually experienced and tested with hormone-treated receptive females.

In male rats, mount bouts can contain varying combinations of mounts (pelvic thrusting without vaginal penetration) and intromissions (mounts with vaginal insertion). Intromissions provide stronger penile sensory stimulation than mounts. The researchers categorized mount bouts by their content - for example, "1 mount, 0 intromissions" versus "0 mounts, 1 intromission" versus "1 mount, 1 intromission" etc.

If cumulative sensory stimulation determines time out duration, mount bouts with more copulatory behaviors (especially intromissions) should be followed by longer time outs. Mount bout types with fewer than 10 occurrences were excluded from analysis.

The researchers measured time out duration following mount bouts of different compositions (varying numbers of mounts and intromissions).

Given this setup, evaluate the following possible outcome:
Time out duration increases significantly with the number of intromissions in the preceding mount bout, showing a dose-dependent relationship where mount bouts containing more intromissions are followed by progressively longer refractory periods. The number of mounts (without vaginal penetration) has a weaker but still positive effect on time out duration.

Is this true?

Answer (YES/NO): NO